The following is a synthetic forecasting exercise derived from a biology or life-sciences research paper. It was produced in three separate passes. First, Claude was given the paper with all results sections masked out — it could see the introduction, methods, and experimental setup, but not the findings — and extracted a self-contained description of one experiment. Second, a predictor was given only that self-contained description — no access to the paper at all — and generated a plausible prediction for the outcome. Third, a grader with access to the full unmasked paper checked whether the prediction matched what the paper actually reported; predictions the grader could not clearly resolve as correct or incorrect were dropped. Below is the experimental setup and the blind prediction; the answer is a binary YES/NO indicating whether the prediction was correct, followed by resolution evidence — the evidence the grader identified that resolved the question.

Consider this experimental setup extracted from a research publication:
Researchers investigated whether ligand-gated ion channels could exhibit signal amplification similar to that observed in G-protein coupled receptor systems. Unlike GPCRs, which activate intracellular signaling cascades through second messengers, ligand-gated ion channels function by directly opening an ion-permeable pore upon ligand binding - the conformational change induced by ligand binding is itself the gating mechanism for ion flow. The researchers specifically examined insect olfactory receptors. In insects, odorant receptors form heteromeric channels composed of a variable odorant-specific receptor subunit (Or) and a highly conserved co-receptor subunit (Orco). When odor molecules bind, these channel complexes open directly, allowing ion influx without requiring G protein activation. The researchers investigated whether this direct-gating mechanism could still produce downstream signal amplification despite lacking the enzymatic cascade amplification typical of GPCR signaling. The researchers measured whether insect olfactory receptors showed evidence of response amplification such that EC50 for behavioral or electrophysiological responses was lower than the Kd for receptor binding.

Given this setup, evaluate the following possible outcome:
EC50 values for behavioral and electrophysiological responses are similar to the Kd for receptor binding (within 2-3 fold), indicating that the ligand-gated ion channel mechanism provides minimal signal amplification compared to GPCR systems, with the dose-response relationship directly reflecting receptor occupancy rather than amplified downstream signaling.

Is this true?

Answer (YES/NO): NO